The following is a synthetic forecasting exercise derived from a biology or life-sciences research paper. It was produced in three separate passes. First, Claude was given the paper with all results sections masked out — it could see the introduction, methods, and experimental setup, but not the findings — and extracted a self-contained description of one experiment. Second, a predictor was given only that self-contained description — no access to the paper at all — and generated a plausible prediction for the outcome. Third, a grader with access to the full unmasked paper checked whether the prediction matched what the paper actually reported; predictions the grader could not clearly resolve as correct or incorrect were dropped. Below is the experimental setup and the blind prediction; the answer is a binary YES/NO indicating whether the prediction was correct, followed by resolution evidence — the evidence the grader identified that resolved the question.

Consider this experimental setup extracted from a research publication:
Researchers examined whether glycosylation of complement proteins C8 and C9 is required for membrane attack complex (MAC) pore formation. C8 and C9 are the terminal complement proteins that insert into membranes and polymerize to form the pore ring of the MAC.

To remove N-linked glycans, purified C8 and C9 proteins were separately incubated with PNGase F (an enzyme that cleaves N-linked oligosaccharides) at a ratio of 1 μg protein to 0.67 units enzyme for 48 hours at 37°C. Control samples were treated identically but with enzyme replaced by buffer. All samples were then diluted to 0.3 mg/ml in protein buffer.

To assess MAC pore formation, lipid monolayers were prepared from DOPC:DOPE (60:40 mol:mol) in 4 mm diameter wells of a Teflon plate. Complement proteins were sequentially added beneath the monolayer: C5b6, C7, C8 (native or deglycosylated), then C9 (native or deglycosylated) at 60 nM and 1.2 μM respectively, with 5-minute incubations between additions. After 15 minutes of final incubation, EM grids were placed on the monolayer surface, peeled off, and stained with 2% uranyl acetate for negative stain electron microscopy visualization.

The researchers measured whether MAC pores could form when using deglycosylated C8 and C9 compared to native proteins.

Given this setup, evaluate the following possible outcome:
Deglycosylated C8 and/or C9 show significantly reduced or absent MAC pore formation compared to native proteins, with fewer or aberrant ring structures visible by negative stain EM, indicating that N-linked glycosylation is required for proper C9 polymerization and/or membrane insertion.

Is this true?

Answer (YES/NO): NO